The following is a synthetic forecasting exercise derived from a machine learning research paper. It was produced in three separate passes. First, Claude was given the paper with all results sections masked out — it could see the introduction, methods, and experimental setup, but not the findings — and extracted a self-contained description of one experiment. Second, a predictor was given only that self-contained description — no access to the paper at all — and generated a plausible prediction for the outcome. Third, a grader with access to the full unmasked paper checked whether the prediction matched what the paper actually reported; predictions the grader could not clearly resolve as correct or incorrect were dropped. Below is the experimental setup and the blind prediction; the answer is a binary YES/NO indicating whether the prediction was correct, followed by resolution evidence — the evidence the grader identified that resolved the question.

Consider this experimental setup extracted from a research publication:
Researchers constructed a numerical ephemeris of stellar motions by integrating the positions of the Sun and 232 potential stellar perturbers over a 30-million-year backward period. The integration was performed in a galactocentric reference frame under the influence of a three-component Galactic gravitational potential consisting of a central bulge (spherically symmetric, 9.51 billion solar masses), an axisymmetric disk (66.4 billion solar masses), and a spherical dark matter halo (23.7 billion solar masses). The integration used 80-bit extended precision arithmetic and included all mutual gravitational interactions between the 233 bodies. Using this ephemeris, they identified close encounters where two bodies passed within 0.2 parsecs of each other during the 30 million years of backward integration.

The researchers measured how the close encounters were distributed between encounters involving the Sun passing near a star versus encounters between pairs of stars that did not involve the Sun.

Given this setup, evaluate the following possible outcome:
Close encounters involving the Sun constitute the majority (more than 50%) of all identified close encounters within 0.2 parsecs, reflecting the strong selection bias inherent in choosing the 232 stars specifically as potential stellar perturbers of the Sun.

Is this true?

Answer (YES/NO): NO